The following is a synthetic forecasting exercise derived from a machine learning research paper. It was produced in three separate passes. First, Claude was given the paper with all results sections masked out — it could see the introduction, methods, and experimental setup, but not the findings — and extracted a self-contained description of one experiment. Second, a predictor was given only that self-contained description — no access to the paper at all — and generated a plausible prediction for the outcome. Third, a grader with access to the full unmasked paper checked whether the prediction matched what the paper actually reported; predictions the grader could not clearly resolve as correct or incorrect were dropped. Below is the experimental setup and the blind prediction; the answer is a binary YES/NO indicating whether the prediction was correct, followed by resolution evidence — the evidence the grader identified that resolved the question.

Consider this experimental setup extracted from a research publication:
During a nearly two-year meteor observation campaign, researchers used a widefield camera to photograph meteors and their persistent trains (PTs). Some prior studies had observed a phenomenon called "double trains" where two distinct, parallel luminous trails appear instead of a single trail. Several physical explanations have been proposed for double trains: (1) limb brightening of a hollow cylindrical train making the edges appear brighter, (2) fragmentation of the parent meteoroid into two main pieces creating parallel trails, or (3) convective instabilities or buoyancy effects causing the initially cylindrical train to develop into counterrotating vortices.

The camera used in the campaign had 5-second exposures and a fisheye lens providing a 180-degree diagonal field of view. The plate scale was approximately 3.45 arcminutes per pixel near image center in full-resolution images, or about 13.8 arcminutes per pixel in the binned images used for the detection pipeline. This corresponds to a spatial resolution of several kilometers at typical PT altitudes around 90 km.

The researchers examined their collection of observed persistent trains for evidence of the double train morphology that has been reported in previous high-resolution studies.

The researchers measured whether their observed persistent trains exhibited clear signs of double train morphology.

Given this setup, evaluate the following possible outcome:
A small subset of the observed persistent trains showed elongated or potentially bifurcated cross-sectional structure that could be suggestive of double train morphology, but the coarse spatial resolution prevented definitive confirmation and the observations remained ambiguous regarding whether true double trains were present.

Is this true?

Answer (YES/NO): NO